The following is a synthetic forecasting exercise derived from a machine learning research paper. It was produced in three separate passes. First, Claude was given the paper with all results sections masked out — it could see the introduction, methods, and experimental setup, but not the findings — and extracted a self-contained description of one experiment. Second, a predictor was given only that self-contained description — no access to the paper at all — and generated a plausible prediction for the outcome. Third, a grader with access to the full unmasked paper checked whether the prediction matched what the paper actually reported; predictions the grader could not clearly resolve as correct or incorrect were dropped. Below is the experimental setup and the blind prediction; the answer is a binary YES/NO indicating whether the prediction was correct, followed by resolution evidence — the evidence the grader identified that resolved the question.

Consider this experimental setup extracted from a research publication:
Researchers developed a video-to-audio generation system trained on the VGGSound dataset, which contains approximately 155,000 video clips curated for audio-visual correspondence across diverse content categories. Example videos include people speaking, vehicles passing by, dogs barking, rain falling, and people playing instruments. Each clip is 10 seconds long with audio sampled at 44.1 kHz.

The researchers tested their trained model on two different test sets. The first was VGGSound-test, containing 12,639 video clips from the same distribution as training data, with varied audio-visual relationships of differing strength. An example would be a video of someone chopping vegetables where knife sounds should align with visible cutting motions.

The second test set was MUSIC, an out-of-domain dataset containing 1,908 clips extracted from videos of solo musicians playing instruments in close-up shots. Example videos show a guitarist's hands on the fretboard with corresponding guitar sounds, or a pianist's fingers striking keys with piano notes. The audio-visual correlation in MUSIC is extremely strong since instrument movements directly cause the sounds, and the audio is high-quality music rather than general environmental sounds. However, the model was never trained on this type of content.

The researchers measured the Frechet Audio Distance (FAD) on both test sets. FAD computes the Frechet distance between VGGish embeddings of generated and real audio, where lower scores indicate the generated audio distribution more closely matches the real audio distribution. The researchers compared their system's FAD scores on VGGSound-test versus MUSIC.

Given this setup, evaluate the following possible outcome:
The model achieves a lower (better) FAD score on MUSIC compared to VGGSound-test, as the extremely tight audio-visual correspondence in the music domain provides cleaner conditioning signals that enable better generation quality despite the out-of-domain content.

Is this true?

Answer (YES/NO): NO